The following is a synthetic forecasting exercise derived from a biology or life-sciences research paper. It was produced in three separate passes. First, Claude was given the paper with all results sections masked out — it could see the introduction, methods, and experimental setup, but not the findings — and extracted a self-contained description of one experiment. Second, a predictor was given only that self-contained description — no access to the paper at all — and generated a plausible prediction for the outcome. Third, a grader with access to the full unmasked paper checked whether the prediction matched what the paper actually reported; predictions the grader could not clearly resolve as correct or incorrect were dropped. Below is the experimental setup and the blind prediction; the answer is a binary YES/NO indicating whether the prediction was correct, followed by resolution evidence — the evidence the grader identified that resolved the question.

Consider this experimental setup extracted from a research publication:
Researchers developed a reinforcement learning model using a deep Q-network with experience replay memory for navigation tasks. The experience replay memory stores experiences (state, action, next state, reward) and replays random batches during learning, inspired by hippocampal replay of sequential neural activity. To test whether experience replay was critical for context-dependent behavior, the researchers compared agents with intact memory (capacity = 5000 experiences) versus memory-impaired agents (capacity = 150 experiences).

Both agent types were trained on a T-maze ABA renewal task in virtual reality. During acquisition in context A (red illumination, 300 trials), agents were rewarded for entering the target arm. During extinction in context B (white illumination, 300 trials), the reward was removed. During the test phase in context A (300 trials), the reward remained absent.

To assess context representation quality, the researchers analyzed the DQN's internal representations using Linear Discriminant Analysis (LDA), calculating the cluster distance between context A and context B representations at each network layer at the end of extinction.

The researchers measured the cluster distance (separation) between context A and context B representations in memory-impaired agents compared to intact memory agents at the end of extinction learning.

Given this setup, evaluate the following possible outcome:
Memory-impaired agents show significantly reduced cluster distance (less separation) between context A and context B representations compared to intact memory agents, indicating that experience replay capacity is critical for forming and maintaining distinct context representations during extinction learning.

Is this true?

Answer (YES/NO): YES